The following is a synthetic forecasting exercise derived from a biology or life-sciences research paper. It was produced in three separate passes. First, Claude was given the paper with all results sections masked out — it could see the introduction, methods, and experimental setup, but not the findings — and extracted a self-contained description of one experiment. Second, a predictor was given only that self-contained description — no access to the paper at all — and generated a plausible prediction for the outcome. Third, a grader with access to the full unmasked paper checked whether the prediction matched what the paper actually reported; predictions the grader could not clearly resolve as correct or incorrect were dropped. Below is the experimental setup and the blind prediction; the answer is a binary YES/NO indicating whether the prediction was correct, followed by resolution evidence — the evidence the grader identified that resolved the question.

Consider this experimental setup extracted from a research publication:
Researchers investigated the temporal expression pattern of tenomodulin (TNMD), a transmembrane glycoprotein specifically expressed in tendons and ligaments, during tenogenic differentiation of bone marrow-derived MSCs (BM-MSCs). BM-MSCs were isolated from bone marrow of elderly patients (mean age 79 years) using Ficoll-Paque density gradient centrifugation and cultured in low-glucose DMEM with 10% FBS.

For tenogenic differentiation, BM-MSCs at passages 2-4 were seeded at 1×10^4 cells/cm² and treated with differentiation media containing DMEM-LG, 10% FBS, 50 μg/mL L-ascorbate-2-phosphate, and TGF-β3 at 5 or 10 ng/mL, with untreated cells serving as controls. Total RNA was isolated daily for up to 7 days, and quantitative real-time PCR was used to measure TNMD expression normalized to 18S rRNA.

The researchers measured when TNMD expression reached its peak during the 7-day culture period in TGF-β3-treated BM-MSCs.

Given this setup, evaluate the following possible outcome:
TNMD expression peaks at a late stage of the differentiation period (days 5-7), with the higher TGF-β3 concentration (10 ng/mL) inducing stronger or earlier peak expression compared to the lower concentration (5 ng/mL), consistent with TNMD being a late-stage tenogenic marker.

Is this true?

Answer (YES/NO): NO